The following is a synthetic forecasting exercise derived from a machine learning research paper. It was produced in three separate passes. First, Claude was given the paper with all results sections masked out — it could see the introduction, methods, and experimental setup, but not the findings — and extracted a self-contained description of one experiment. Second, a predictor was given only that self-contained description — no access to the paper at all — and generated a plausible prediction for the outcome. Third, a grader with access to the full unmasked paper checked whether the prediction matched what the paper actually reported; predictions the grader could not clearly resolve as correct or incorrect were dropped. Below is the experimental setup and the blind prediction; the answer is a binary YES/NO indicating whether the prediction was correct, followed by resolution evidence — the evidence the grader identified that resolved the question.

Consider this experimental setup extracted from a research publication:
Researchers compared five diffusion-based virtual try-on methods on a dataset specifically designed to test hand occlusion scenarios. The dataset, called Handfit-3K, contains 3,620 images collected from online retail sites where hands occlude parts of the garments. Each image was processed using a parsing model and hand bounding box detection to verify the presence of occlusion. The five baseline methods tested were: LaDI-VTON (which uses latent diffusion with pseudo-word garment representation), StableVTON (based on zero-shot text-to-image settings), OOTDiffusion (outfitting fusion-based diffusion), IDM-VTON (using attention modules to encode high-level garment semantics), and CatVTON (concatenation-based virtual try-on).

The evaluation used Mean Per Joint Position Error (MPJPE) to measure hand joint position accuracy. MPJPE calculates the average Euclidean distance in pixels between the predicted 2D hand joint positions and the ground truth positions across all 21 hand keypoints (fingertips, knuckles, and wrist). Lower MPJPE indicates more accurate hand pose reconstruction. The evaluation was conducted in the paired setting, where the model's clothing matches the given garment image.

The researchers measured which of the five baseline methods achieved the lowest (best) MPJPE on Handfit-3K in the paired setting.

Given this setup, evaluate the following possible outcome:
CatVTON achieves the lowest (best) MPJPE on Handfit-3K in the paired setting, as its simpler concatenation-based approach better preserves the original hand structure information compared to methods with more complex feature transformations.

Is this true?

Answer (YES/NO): NO